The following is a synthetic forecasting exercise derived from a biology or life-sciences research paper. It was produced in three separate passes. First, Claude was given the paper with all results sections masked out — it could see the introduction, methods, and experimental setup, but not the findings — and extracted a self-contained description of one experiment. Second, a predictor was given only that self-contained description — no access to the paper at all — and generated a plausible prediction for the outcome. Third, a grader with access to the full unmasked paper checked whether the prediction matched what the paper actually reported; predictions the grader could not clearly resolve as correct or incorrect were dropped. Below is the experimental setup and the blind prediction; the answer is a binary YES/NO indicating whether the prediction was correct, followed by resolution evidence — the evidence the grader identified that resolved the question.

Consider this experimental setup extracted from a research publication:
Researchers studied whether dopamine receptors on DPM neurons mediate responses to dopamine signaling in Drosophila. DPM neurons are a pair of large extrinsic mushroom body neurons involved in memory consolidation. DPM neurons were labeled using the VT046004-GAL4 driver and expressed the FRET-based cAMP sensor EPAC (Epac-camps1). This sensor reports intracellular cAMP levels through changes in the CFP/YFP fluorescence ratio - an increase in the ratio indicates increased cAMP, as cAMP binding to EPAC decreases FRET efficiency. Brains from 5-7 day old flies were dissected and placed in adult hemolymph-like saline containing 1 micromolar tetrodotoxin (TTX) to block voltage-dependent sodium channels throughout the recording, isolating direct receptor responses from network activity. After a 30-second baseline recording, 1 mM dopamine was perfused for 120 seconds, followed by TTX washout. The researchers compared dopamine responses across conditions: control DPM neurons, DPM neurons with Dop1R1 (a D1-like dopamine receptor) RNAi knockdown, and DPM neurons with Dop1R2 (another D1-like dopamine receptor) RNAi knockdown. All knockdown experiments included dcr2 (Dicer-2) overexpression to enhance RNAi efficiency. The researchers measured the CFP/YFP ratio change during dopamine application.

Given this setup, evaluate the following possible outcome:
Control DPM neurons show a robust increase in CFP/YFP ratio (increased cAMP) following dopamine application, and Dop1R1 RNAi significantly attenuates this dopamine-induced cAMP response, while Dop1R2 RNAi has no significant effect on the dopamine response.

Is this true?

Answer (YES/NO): NO